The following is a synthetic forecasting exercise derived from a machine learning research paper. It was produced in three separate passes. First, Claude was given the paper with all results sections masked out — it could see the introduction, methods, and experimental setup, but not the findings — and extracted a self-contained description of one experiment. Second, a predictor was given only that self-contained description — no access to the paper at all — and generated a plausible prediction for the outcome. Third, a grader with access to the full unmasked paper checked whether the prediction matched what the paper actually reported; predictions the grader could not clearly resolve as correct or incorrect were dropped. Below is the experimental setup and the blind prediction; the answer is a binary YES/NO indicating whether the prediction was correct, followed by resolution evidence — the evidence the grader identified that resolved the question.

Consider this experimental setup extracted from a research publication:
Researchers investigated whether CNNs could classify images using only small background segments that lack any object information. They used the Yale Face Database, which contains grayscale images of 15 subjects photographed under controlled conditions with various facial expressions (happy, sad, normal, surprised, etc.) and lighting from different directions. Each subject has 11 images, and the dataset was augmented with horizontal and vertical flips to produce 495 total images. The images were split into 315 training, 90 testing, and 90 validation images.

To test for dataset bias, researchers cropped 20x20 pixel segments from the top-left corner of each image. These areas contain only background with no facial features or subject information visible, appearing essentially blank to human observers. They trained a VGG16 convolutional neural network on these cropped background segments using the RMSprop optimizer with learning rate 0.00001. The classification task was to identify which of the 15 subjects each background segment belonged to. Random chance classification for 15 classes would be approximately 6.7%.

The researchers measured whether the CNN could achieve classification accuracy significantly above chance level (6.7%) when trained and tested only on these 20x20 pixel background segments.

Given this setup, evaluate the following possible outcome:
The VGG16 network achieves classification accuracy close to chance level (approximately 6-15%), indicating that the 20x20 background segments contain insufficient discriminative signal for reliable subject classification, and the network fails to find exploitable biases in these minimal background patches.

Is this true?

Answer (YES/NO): NO